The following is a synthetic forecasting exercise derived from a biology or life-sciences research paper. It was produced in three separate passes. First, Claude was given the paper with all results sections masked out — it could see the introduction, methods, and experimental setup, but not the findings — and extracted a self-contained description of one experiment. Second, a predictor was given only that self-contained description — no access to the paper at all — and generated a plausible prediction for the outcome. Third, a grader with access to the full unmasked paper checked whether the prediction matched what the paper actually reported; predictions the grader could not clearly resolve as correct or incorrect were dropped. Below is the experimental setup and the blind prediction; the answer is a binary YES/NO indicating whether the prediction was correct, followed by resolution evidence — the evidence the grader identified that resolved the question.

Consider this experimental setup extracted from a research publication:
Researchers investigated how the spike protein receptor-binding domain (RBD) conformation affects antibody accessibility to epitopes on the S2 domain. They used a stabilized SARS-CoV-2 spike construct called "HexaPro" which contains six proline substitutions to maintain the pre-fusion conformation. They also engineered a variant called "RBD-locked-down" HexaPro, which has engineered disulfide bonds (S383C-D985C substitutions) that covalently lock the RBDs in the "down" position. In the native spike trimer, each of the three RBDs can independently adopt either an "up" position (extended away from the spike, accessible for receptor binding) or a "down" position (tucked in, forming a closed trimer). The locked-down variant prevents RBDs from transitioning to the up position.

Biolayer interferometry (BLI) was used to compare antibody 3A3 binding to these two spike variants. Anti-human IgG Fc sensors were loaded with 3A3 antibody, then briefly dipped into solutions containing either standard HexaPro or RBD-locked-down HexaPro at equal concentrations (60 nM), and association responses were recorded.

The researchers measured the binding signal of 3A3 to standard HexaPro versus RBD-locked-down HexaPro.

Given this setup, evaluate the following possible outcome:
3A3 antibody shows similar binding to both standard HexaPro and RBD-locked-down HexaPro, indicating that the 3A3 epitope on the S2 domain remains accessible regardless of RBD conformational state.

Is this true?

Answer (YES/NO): NO